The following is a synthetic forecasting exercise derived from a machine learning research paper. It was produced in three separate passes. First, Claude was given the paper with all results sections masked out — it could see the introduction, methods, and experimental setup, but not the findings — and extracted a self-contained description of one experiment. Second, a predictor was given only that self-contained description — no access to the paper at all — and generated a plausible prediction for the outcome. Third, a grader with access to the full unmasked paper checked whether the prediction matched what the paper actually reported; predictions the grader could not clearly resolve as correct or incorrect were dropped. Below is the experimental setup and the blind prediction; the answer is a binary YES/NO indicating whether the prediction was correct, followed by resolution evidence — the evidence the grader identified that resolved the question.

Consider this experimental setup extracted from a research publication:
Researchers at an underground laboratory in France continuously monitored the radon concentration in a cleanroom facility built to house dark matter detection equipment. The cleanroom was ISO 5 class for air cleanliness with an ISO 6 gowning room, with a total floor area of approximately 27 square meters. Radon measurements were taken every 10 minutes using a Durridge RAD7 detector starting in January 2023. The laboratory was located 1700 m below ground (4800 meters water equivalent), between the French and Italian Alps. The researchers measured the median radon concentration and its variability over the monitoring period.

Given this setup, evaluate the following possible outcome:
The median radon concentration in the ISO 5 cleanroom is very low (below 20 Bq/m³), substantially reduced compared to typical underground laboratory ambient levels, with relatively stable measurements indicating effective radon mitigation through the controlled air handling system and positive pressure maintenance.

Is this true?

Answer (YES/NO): NO